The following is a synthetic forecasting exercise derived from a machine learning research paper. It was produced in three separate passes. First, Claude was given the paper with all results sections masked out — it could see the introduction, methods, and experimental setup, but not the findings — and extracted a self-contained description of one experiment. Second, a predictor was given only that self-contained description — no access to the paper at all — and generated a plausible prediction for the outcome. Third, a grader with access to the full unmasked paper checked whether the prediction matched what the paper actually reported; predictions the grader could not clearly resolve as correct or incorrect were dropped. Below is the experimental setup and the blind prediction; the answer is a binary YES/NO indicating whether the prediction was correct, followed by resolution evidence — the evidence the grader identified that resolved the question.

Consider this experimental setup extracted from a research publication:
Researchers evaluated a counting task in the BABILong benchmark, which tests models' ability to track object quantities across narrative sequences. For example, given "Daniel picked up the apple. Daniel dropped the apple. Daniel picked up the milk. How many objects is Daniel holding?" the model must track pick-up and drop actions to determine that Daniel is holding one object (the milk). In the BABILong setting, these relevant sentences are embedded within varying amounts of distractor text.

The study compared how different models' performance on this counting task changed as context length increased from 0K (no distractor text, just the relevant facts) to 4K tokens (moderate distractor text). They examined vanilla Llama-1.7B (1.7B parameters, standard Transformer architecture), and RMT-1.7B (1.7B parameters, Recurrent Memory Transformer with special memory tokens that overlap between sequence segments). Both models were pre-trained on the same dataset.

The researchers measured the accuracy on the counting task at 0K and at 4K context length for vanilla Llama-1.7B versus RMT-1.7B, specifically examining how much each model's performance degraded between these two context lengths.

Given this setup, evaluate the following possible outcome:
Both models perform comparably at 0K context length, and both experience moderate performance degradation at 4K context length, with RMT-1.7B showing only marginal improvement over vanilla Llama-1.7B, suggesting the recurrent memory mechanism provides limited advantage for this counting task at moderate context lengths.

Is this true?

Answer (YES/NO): NO